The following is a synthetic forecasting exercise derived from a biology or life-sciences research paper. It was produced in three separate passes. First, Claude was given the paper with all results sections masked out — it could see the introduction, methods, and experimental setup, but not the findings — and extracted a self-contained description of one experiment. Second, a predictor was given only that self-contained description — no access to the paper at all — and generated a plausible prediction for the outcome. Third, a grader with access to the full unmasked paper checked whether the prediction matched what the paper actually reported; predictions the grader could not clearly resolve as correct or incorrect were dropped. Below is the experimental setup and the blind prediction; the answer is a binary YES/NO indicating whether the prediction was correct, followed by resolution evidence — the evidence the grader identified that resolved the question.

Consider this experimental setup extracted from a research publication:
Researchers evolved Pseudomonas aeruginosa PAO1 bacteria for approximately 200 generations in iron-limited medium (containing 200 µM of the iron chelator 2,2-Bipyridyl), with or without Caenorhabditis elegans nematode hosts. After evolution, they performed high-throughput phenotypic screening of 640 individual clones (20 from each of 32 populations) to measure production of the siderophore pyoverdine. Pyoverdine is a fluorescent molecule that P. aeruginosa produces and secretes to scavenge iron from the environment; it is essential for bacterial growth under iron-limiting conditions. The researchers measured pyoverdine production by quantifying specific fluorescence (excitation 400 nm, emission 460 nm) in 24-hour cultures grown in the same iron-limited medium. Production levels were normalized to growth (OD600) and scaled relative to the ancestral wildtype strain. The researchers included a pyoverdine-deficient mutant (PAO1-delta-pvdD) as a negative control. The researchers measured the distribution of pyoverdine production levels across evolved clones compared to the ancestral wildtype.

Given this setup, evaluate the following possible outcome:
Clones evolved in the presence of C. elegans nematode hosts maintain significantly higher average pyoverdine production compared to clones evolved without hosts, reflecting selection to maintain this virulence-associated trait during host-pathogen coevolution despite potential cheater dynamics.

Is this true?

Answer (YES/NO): NO